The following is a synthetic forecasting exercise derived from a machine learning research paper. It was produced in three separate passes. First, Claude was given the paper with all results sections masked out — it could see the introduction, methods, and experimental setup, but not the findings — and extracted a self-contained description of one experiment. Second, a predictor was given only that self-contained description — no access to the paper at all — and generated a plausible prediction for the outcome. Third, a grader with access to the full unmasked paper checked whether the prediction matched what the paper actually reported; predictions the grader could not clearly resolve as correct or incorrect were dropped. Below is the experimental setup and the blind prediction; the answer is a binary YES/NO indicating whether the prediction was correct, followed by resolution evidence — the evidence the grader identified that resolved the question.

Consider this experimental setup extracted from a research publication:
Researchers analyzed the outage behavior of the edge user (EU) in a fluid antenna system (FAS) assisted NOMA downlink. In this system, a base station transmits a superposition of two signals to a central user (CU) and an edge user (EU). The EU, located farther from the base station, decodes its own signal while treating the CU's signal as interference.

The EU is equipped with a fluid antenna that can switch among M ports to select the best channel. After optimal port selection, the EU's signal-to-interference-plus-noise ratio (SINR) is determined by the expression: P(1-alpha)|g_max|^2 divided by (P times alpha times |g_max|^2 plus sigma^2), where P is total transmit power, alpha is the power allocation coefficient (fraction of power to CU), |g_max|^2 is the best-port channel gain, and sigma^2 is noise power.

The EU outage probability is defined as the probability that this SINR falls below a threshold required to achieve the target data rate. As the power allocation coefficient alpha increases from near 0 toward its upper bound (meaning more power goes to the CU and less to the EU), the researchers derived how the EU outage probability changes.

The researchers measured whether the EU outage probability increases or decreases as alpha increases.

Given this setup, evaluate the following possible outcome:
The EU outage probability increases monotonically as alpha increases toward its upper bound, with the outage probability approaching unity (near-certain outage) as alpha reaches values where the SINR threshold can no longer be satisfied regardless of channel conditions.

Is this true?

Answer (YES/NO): YES